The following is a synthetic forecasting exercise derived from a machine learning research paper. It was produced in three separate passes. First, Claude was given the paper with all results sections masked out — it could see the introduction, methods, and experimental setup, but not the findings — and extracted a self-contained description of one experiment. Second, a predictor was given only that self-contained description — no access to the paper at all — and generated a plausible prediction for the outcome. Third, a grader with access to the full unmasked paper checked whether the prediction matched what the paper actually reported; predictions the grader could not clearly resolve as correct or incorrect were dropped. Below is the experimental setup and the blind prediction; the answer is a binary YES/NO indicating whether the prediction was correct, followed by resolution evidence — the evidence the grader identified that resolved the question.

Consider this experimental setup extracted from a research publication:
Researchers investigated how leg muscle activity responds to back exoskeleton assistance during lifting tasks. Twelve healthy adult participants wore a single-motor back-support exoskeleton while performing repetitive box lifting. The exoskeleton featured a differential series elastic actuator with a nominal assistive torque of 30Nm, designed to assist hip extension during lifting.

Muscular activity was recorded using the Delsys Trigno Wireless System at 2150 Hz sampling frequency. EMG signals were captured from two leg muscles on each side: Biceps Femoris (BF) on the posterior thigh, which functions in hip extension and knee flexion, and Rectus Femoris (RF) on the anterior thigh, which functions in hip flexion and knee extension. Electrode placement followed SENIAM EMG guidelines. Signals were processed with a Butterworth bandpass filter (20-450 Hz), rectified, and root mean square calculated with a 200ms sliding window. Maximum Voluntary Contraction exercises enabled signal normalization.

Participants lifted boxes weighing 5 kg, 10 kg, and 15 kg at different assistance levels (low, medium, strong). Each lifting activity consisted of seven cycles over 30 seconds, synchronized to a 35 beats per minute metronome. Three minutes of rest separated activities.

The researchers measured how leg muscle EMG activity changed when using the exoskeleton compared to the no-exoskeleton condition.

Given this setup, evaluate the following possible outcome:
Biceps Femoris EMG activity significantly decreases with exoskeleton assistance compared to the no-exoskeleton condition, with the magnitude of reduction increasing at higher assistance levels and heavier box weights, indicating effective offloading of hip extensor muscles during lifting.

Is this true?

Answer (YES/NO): NO